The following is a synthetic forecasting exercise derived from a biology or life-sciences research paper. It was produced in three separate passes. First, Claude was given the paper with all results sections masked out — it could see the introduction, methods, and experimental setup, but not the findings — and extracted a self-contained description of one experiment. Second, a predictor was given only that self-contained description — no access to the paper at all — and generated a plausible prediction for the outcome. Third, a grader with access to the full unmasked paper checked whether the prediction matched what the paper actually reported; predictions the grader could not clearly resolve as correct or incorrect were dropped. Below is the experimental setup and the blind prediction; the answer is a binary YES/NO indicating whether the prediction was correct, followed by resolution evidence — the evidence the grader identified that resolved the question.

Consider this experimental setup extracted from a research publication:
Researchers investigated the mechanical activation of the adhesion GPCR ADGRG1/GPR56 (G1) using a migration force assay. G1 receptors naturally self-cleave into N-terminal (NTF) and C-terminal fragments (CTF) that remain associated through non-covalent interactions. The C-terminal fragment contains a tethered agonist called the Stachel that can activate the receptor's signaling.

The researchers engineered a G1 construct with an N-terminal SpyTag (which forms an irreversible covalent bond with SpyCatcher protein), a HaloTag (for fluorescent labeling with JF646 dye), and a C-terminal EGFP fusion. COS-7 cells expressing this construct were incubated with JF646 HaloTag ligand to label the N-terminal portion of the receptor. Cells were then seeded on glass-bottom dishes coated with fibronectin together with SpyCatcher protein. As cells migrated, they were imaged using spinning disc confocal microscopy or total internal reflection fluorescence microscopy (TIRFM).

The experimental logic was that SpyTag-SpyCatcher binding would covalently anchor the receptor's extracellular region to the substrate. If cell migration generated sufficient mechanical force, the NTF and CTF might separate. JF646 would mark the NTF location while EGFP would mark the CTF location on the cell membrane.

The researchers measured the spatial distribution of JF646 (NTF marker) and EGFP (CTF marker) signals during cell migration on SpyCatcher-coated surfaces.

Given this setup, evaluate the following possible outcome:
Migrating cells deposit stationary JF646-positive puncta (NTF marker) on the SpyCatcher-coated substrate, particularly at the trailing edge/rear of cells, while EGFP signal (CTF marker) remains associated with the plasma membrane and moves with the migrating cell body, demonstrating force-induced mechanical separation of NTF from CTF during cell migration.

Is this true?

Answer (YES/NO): YES